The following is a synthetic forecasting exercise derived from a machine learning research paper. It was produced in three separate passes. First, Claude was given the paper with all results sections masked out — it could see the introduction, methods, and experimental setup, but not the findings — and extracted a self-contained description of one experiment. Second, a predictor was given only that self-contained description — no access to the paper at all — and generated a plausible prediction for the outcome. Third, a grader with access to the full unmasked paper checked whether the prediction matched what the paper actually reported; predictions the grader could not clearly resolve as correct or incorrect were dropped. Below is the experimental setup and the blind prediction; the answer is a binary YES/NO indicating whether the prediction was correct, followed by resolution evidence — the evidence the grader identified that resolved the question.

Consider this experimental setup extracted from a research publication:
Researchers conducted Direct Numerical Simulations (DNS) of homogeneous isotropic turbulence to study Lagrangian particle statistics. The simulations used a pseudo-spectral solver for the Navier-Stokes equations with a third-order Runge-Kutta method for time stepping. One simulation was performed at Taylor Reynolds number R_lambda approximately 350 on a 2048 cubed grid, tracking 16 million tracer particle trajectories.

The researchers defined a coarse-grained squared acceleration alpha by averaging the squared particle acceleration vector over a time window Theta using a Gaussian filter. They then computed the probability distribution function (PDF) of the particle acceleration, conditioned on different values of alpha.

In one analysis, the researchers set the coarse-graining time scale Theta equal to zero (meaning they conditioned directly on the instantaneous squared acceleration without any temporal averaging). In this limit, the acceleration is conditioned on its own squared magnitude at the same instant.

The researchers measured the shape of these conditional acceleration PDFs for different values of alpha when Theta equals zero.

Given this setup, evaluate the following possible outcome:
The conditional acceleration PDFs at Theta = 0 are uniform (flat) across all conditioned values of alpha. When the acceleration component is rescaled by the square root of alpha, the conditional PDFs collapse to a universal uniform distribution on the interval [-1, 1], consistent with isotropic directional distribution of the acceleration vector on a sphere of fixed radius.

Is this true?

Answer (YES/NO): YES